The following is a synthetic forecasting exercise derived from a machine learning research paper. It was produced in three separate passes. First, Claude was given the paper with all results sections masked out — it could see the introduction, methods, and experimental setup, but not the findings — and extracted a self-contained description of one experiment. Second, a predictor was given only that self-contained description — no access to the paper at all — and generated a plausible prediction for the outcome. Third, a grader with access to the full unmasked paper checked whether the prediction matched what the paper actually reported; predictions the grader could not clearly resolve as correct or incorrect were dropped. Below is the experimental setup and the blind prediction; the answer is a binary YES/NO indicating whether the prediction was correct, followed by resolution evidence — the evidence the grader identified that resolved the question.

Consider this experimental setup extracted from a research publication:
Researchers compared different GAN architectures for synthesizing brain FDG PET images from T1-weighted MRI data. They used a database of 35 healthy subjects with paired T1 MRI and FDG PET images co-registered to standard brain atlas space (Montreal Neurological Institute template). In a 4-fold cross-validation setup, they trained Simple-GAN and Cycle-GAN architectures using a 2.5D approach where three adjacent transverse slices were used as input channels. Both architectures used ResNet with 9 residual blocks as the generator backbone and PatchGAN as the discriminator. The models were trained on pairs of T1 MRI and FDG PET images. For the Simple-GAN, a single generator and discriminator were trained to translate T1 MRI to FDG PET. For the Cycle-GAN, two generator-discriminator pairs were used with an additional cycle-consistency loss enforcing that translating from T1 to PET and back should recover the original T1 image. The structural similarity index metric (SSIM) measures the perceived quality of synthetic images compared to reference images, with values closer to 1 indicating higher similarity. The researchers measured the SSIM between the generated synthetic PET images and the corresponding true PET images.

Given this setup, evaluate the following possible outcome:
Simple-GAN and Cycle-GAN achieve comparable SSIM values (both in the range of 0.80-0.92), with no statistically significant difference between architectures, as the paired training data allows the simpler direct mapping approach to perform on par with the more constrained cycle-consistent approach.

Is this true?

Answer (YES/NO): NO